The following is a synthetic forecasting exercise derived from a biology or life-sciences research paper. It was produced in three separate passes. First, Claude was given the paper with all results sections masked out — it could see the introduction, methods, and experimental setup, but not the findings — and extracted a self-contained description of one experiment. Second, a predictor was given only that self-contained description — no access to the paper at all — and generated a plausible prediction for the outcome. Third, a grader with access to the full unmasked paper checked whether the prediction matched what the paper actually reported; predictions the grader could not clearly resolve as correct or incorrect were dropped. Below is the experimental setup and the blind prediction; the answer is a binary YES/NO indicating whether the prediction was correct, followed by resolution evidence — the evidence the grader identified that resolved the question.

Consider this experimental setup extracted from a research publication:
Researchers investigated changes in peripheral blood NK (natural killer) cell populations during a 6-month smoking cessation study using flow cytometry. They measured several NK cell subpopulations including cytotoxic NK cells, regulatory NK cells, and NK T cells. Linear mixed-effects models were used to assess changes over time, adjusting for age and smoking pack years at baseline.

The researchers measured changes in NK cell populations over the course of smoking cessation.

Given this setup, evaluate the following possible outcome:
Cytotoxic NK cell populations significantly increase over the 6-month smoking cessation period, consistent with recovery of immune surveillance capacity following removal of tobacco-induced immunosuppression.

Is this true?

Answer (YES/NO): YES